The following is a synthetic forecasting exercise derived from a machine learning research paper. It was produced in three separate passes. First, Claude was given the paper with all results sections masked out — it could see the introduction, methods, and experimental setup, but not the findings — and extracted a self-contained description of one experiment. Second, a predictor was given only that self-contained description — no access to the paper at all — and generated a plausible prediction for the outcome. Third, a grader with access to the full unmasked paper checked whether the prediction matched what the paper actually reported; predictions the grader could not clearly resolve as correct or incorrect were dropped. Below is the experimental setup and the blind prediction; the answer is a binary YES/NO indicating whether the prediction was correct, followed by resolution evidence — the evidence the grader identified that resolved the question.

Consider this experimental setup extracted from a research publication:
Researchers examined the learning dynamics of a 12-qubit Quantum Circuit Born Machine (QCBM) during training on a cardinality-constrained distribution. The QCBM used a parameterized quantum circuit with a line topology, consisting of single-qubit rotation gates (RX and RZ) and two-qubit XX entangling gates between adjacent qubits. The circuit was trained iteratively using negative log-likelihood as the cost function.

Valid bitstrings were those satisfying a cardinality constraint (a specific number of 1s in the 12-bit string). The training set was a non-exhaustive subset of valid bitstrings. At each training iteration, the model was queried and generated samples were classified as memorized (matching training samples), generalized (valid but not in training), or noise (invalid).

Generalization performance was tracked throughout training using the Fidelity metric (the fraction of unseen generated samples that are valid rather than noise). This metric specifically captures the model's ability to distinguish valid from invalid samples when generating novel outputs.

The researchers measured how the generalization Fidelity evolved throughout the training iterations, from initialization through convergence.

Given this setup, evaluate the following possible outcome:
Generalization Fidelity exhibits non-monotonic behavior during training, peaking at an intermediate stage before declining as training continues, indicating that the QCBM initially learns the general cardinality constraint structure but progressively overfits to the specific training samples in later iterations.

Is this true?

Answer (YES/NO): NO